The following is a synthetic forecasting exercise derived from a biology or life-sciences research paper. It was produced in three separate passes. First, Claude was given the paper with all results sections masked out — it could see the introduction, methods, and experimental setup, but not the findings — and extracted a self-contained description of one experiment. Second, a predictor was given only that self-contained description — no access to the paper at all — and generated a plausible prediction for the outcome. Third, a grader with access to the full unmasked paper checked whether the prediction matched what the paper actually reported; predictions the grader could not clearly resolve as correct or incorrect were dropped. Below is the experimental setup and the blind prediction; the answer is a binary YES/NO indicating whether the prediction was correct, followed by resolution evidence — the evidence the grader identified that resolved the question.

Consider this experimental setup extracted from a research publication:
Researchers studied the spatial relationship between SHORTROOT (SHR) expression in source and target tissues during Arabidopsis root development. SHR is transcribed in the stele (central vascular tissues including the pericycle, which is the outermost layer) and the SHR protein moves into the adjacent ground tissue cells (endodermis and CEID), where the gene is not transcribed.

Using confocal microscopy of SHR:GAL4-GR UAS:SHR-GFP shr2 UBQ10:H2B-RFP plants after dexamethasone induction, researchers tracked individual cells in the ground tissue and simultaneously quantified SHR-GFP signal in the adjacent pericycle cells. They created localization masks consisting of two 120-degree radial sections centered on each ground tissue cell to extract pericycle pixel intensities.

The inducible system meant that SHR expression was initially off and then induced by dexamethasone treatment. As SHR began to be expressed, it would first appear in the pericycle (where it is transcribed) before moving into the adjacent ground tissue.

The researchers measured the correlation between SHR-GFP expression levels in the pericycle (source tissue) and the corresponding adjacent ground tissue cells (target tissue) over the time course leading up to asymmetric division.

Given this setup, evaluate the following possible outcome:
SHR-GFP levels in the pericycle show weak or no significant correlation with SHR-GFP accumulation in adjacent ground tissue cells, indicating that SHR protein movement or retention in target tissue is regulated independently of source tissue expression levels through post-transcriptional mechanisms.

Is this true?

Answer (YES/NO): NO